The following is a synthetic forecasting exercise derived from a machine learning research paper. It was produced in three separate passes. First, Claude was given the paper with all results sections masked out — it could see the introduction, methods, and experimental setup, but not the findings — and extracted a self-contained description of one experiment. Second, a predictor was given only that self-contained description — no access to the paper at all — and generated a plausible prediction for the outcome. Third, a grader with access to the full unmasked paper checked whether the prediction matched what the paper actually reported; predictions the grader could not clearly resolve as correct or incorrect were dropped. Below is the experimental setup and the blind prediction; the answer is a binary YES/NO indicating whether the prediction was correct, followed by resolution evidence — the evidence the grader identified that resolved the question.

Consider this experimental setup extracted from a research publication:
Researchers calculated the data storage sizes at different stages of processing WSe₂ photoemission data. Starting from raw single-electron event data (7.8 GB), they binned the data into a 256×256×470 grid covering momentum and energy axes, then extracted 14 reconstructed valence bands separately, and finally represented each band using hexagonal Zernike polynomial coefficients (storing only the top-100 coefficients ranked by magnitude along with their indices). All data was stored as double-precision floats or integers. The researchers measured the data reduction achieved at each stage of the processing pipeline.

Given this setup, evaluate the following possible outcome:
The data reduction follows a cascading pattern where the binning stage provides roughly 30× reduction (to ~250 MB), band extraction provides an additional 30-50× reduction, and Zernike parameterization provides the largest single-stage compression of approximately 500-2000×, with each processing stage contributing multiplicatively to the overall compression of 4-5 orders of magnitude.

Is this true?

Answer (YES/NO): NO